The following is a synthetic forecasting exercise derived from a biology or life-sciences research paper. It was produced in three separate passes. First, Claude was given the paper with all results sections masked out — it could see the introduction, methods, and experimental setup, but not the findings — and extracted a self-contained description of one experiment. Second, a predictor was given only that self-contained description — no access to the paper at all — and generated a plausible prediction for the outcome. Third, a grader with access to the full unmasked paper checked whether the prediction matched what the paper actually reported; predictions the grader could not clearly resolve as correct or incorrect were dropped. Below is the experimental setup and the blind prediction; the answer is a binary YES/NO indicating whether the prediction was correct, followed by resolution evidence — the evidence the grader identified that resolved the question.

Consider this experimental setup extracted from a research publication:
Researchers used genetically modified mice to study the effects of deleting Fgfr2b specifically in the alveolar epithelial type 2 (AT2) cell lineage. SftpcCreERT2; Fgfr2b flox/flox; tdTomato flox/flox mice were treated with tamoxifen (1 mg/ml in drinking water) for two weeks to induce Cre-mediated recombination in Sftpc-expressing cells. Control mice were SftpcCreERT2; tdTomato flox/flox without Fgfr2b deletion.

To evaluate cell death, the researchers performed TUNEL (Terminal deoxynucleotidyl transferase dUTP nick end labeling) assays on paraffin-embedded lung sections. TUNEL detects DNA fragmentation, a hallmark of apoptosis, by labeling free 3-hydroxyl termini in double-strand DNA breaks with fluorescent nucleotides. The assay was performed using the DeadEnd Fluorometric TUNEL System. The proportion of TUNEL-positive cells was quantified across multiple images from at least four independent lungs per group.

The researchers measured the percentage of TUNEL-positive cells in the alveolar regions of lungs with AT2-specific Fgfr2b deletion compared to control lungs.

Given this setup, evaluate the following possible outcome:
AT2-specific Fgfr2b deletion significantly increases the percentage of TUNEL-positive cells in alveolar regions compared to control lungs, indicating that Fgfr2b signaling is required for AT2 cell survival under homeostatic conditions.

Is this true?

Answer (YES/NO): YES